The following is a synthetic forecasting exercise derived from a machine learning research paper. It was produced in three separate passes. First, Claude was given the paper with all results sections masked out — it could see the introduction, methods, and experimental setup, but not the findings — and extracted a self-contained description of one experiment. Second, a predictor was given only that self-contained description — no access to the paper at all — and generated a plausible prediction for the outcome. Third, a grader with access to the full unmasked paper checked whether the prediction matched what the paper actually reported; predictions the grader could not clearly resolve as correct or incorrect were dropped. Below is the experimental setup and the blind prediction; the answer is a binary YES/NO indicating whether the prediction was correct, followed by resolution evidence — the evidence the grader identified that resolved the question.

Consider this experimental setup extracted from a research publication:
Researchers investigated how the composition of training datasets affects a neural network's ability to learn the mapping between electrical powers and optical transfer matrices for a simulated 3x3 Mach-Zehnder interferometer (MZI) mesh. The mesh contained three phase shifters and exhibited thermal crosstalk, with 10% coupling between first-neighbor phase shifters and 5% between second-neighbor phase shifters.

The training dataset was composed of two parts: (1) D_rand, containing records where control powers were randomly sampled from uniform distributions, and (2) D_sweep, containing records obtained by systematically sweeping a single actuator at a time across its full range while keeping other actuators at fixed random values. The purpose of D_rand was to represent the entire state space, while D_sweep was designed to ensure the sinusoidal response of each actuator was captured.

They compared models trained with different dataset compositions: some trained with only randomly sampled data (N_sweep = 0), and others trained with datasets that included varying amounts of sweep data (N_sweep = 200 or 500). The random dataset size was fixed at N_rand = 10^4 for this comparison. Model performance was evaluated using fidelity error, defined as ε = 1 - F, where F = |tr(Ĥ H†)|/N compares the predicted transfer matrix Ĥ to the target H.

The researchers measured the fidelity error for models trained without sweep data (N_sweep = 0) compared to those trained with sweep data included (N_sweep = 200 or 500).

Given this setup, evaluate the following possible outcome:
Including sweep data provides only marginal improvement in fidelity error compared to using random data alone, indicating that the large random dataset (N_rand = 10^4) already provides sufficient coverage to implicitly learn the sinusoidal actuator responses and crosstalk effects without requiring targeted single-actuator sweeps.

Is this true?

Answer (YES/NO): YES